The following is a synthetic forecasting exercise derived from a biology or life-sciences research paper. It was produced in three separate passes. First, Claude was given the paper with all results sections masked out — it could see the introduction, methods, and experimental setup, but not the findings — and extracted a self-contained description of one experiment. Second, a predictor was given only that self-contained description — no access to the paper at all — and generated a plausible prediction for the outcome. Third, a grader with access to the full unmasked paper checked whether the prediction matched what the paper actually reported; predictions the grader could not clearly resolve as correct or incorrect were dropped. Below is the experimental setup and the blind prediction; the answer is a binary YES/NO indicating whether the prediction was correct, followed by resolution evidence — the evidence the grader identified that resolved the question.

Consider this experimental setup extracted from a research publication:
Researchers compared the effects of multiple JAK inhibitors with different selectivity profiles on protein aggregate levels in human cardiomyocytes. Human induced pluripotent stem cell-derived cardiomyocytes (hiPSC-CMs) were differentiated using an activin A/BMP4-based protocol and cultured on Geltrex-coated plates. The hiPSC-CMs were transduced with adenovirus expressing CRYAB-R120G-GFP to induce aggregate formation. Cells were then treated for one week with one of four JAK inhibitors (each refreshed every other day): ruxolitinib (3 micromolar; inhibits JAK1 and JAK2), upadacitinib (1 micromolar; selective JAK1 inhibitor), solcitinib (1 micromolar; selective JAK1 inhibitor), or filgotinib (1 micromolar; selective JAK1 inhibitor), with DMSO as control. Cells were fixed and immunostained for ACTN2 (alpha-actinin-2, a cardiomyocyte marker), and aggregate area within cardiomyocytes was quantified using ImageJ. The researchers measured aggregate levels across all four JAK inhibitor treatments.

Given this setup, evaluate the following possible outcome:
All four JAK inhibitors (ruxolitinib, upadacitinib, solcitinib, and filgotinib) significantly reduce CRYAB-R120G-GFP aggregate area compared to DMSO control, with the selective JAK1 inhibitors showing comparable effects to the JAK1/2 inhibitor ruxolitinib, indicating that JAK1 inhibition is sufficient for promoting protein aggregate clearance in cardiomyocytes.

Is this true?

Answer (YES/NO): YES